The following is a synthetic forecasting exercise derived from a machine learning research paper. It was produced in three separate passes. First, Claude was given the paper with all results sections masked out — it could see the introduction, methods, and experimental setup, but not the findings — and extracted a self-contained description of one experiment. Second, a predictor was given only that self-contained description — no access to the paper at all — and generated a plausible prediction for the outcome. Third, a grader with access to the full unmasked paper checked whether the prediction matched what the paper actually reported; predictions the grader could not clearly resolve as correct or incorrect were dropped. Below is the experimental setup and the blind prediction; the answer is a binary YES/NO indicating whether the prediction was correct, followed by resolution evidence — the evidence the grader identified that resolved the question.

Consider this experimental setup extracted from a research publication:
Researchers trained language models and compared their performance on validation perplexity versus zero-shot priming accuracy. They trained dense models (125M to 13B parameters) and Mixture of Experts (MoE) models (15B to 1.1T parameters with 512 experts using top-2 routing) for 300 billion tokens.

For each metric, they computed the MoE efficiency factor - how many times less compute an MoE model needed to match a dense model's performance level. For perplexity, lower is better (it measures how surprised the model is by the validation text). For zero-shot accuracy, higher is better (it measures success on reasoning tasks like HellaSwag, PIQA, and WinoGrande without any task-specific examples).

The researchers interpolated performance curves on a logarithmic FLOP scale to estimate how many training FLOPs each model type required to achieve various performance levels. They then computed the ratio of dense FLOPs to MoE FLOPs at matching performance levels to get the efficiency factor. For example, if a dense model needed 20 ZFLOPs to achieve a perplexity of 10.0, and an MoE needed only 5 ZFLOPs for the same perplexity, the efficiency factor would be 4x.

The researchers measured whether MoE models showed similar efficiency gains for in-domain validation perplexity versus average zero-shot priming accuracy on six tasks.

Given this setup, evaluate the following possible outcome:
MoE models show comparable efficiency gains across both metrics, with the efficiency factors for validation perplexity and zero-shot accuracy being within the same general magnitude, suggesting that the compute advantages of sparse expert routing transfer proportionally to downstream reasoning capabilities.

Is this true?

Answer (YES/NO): NO